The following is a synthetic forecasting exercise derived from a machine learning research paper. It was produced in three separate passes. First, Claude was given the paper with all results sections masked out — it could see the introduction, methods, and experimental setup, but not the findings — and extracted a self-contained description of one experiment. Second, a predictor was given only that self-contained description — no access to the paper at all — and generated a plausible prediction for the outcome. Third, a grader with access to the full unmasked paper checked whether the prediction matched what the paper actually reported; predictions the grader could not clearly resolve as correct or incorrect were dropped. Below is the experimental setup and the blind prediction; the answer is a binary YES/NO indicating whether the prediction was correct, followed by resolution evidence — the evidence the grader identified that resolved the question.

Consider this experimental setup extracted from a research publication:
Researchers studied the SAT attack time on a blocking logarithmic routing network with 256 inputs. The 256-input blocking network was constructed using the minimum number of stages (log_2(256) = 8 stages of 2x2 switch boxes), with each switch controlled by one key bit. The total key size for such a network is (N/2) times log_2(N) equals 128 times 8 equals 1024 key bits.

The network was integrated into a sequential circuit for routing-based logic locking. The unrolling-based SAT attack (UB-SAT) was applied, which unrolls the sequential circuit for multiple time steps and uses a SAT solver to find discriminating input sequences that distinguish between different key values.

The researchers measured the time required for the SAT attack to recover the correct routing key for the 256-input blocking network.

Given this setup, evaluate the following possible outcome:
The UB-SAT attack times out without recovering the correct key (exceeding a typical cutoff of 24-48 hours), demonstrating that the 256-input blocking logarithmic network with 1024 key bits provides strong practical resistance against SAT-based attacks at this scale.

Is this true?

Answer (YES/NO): NO